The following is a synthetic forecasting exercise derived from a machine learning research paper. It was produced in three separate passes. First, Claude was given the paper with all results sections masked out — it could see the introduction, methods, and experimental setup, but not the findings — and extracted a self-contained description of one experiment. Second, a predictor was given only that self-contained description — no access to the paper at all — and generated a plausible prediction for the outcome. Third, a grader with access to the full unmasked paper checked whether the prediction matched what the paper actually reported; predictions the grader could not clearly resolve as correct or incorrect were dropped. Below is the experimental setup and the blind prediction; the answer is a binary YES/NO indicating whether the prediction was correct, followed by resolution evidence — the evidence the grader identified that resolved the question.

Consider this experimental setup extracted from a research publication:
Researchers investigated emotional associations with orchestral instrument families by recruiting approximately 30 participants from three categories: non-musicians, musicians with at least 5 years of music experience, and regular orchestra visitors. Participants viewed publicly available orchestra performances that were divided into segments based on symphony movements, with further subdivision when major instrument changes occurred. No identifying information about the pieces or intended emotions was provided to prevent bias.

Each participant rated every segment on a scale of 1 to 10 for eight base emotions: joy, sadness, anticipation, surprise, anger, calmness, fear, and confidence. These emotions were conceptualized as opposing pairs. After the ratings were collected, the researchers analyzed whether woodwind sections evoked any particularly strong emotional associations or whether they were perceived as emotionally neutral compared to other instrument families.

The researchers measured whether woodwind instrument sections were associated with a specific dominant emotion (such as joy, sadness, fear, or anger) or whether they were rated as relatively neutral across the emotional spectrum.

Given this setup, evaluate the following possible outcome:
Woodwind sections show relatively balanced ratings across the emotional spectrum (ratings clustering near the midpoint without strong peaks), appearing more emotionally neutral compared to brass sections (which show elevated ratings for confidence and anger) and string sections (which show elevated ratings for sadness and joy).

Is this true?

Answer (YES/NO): NO